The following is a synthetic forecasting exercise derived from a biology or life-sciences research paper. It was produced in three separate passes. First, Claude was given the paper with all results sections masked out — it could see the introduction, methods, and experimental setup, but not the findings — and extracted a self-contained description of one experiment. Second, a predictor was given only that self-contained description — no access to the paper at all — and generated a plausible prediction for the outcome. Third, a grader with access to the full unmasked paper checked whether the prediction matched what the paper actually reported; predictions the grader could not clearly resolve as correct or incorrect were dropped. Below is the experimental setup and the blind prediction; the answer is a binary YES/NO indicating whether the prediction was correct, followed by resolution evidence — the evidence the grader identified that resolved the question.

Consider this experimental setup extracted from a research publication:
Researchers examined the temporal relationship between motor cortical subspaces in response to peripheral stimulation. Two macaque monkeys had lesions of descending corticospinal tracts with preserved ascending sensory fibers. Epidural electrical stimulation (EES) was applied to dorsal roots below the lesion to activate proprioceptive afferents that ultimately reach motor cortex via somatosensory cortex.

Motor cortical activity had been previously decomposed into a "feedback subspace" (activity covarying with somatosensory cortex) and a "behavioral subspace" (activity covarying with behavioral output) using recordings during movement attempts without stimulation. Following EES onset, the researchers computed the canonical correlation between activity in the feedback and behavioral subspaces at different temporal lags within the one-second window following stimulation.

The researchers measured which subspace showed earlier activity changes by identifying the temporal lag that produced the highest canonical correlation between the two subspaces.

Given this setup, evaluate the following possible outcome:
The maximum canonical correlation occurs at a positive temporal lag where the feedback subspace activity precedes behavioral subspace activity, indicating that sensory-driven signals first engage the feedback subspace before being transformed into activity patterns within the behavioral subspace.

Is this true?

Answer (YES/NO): YES